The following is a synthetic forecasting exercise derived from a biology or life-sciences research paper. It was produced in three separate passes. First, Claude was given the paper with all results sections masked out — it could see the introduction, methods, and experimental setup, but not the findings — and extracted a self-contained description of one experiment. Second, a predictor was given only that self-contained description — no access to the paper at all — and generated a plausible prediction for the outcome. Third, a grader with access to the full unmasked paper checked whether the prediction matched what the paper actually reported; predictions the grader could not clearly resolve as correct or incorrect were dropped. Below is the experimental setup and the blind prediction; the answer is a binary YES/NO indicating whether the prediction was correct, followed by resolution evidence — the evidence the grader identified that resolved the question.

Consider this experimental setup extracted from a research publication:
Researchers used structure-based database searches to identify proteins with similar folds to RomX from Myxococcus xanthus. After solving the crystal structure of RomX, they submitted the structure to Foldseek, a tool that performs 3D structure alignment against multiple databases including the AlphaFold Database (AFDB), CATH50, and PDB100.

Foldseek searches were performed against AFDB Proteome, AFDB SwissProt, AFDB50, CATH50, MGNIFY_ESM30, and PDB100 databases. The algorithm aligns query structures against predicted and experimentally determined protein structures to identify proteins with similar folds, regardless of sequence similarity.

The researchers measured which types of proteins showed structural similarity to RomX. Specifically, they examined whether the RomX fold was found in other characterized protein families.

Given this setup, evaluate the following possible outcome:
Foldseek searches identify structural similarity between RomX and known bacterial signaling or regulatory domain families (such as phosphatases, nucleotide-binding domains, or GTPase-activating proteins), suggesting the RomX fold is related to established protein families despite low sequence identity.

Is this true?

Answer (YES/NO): NO